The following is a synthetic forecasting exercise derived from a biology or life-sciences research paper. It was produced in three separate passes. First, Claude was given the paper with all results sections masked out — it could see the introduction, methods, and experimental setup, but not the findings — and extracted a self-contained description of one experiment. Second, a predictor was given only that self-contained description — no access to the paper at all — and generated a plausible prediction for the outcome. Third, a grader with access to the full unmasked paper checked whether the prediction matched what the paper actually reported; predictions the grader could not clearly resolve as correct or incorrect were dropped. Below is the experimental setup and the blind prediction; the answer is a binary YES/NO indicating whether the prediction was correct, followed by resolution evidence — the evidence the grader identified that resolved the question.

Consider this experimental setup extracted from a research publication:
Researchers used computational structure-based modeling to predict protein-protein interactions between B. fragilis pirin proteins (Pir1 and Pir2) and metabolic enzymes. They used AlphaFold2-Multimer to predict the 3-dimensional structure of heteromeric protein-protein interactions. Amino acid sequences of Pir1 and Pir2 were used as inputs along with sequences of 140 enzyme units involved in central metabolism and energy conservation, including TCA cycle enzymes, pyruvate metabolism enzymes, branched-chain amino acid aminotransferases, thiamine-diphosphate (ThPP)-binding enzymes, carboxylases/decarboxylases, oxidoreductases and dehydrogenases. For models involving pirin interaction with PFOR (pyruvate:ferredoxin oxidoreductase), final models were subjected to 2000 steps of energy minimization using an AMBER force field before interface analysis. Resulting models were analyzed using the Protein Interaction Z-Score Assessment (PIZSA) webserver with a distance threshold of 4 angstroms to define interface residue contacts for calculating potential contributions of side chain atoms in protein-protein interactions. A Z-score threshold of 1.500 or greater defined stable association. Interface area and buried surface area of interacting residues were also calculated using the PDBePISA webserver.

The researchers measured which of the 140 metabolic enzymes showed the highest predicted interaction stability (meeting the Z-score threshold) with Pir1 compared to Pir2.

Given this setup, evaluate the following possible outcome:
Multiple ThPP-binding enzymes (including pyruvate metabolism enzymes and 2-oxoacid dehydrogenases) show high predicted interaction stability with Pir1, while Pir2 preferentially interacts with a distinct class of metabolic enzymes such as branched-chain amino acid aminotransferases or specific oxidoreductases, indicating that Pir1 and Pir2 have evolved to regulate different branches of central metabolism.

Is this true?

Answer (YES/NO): NO